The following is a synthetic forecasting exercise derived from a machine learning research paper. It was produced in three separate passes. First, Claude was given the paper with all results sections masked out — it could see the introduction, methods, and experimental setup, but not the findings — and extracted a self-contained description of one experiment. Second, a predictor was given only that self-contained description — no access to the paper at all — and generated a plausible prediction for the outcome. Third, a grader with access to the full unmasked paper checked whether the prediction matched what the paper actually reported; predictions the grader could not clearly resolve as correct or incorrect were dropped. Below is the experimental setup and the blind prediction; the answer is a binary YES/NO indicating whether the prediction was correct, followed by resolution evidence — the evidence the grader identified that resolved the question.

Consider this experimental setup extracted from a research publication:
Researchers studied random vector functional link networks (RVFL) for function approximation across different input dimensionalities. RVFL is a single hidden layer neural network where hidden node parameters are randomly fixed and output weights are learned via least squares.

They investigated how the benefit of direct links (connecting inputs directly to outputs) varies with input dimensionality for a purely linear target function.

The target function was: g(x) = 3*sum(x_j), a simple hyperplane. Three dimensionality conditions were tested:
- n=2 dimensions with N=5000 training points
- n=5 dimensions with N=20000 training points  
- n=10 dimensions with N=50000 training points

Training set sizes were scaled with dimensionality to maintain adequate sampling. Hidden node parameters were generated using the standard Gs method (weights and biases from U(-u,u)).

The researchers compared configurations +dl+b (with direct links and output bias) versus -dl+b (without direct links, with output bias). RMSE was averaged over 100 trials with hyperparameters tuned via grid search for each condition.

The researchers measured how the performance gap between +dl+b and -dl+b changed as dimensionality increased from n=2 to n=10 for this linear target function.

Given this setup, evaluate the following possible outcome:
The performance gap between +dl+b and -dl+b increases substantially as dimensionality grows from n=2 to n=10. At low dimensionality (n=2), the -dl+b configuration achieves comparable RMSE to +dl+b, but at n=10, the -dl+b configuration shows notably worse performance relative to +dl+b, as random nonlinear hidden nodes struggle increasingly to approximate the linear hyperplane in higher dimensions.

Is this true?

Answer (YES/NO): NO